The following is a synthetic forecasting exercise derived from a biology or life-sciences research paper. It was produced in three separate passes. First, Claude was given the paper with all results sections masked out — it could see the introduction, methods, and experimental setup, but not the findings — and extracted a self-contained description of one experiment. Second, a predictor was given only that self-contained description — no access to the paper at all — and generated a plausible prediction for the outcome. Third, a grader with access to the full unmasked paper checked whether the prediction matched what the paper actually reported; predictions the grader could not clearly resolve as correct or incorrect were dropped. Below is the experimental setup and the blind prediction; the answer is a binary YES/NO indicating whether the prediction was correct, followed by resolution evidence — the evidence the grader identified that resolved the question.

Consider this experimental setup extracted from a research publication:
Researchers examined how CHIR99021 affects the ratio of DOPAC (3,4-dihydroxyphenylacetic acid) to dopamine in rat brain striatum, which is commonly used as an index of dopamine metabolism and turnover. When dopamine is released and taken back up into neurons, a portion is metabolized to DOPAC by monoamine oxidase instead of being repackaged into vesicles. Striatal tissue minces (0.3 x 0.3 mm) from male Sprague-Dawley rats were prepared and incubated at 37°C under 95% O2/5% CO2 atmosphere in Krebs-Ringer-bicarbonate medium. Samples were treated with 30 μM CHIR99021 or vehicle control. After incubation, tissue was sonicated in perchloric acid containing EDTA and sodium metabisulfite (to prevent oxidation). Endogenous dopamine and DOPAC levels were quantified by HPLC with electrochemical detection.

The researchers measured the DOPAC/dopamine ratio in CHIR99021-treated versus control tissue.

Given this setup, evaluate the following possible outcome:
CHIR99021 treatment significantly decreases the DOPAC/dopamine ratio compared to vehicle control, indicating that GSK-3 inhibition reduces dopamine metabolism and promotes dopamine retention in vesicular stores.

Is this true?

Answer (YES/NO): NO